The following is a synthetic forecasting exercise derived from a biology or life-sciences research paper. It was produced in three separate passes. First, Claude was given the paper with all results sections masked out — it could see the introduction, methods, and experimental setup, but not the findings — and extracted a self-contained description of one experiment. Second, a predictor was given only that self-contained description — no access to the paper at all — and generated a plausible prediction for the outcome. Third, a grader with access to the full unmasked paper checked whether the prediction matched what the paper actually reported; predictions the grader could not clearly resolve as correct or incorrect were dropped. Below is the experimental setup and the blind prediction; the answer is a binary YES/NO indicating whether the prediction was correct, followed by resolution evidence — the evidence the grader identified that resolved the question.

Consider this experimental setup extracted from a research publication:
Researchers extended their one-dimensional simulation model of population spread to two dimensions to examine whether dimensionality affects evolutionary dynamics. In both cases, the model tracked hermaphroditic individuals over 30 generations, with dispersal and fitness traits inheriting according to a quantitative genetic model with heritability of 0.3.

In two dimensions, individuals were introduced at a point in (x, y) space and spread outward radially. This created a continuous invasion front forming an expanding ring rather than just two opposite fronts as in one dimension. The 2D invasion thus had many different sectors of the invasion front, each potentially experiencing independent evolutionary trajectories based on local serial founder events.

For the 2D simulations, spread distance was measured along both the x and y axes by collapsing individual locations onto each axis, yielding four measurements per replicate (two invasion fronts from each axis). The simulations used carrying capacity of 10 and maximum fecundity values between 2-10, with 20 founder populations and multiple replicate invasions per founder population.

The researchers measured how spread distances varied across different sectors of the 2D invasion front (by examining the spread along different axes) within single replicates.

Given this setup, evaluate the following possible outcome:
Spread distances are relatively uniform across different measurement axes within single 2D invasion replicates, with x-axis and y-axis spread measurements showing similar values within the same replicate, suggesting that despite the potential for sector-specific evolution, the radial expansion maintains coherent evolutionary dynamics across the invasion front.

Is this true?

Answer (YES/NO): NO